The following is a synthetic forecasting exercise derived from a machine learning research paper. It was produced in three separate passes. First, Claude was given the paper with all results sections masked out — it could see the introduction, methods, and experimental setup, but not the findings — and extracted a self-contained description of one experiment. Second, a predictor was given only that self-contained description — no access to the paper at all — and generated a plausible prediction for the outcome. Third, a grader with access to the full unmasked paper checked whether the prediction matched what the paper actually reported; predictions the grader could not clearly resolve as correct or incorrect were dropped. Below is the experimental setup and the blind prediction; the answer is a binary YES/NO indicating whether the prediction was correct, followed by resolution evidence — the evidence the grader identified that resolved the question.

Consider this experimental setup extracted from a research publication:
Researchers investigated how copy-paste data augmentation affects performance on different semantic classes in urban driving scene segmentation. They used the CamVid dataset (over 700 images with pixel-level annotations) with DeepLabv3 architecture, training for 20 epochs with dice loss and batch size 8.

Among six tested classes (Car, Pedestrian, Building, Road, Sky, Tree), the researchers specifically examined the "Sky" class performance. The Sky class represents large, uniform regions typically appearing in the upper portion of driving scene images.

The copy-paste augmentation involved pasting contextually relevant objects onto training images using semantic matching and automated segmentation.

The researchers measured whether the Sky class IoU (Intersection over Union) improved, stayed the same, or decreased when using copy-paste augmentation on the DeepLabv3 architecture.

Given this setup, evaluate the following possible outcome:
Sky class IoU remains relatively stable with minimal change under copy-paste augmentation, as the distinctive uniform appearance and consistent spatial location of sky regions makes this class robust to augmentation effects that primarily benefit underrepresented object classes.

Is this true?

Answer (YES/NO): NO